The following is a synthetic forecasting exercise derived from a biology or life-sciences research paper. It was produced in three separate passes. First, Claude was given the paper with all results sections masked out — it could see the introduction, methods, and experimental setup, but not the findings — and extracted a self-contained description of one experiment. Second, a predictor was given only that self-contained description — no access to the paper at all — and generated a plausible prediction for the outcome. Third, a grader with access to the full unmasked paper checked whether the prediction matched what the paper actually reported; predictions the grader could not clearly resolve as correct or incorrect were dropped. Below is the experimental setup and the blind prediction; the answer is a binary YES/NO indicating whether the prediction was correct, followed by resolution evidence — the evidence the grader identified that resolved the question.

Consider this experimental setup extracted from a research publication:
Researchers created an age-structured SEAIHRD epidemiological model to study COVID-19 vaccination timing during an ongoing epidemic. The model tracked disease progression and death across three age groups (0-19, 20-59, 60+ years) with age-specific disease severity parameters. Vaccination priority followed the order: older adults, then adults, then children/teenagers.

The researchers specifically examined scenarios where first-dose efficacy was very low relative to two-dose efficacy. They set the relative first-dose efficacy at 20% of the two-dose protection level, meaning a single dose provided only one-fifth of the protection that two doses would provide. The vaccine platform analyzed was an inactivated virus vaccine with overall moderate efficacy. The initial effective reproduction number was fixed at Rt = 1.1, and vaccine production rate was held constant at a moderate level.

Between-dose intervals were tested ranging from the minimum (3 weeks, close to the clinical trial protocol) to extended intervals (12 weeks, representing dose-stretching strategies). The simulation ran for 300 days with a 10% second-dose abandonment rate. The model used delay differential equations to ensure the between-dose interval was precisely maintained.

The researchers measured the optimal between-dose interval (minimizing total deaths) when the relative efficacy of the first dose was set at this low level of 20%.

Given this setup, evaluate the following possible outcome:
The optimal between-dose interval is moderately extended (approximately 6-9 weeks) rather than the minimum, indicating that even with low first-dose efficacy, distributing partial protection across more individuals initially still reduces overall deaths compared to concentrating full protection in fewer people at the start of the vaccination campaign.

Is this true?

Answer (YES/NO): NO